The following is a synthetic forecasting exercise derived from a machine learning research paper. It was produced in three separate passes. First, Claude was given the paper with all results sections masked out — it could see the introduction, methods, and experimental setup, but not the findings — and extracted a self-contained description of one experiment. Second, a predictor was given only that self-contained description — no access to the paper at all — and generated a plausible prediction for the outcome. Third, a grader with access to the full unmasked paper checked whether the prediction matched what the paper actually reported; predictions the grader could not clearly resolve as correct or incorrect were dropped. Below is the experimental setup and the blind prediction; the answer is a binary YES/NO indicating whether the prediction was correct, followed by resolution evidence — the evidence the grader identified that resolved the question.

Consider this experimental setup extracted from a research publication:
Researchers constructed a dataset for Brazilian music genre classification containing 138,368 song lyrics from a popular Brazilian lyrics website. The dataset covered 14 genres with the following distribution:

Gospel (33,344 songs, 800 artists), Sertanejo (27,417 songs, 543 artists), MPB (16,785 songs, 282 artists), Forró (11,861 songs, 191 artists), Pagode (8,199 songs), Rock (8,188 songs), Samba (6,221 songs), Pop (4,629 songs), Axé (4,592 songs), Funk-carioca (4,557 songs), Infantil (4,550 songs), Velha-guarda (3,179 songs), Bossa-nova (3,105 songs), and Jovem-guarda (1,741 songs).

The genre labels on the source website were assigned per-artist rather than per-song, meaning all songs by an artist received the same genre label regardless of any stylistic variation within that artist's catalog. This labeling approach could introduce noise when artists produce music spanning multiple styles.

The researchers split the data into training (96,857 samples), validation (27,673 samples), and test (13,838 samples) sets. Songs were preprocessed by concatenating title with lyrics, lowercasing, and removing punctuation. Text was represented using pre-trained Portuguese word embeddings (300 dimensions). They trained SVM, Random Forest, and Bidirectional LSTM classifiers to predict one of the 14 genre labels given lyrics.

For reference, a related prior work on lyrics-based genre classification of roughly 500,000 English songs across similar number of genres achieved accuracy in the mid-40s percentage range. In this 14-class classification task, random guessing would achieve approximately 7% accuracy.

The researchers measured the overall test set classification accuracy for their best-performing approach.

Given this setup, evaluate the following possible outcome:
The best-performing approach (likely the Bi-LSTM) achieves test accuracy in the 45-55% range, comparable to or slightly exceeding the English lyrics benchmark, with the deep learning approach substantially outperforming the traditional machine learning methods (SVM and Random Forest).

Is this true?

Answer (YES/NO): YES